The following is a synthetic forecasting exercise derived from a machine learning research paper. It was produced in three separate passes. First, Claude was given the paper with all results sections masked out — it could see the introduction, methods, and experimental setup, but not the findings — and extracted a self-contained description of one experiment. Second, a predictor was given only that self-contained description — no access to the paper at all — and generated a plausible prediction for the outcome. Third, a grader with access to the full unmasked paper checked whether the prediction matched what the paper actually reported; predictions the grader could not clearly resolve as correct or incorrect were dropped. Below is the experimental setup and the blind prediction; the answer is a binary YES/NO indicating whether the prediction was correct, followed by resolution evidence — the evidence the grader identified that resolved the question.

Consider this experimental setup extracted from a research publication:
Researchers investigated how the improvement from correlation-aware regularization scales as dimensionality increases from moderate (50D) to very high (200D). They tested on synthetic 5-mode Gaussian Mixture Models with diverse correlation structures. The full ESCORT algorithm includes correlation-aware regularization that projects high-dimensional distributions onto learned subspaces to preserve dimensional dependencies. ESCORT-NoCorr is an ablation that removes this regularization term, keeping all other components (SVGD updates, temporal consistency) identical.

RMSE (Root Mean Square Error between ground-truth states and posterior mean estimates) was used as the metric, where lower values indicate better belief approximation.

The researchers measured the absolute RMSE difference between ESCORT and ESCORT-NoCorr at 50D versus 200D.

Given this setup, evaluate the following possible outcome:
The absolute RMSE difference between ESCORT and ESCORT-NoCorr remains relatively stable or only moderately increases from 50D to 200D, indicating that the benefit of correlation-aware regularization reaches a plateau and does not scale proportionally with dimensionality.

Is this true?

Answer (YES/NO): NO